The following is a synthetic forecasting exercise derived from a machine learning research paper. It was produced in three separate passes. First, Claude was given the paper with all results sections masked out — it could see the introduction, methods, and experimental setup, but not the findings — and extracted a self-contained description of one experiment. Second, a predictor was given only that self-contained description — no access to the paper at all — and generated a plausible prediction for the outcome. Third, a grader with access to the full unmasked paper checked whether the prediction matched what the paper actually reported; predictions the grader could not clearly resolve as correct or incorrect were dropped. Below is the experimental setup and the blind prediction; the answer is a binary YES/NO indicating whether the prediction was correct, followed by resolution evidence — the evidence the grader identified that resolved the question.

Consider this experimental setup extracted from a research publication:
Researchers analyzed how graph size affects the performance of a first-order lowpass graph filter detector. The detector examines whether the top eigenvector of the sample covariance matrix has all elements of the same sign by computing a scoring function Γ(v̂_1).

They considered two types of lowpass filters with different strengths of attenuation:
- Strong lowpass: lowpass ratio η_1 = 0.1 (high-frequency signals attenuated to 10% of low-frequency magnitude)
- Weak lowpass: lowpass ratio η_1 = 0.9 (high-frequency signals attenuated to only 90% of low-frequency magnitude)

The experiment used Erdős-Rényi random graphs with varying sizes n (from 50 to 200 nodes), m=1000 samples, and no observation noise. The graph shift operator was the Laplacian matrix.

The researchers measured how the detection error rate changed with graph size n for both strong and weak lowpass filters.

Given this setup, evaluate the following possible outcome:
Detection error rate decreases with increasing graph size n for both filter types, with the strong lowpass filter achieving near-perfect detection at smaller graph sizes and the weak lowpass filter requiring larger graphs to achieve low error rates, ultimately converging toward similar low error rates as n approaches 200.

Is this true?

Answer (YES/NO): NO